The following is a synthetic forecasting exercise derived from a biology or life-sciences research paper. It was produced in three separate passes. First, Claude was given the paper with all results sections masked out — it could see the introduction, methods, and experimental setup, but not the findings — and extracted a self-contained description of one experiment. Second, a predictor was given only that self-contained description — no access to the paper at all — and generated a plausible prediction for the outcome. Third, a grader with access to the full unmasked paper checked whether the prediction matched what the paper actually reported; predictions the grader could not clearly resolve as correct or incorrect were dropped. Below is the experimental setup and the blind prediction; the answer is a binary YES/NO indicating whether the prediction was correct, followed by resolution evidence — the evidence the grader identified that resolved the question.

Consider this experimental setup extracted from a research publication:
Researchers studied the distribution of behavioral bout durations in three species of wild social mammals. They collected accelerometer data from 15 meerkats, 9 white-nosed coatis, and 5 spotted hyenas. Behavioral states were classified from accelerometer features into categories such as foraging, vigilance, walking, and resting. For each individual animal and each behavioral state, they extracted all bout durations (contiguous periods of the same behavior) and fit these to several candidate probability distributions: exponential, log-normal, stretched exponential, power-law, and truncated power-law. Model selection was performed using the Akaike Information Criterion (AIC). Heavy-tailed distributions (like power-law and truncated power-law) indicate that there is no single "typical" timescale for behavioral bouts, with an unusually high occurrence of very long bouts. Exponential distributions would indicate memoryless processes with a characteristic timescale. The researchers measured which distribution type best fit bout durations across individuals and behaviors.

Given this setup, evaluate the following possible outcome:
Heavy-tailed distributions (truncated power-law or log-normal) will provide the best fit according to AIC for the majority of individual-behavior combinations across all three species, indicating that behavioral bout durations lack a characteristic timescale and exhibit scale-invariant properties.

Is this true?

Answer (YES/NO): YES